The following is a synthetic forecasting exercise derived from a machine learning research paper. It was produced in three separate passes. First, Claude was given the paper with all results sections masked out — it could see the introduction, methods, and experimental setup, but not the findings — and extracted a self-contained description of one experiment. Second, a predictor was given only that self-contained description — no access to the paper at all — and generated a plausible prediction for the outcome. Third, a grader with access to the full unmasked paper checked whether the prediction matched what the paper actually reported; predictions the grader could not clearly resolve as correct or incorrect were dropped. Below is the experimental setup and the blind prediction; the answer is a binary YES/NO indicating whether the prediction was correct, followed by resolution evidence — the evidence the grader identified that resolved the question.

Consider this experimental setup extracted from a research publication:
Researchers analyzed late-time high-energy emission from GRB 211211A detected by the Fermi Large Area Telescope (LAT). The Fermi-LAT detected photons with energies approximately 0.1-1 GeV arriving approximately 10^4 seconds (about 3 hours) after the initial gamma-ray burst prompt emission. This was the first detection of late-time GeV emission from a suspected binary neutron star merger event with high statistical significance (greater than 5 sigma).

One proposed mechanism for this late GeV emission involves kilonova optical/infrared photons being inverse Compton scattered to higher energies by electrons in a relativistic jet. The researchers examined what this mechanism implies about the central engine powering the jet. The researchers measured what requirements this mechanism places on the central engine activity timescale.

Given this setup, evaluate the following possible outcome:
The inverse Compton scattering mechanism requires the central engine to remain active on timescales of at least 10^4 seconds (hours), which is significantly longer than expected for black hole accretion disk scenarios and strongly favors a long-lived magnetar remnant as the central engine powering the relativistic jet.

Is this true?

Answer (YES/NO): NO